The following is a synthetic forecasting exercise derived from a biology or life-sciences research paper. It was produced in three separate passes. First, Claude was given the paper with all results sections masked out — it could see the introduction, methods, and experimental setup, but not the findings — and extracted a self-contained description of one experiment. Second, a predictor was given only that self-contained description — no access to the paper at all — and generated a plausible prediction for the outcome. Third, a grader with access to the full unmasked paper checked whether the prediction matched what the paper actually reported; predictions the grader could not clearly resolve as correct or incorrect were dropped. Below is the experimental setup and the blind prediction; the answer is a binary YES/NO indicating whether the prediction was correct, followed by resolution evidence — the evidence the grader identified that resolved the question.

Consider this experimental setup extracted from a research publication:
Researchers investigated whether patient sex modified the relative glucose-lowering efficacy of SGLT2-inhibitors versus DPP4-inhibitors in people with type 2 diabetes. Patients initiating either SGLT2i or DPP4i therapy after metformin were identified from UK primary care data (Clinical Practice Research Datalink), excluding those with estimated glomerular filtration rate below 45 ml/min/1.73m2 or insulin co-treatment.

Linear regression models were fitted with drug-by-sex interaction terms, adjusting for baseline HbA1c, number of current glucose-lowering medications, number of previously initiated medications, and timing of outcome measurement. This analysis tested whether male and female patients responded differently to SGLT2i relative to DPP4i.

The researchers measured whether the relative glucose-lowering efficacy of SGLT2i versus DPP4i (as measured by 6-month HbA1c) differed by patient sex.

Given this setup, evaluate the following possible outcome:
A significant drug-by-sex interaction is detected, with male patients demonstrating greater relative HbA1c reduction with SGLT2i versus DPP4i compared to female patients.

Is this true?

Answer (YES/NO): NO